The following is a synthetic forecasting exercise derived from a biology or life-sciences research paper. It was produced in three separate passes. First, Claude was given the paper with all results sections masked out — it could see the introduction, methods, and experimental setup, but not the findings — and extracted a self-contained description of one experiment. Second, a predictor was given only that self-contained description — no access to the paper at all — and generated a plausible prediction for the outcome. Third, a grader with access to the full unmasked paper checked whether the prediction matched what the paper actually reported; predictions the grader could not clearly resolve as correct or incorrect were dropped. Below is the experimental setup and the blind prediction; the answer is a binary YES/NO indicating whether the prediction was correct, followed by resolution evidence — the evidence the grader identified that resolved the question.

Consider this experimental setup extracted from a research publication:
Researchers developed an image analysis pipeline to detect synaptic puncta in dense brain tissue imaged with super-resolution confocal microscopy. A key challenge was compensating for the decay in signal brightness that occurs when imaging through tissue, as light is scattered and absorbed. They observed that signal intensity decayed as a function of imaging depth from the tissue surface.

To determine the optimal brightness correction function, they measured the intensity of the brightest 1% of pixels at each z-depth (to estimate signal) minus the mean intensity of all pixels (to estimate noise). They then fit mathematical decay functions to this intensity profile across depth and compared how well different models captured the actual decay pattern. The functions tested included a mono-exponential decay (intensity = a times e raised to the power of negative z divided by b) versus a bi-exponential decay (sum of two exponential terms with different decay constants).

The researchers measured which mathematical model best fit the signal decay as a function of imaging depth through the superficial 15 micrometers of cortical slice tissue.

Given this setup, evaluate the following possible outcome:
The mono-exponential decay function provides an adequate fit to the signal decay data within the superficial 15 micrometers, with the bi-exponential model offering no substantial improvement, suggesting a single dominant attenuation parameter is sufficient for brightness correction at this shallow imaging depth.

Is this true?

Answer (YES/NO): NO